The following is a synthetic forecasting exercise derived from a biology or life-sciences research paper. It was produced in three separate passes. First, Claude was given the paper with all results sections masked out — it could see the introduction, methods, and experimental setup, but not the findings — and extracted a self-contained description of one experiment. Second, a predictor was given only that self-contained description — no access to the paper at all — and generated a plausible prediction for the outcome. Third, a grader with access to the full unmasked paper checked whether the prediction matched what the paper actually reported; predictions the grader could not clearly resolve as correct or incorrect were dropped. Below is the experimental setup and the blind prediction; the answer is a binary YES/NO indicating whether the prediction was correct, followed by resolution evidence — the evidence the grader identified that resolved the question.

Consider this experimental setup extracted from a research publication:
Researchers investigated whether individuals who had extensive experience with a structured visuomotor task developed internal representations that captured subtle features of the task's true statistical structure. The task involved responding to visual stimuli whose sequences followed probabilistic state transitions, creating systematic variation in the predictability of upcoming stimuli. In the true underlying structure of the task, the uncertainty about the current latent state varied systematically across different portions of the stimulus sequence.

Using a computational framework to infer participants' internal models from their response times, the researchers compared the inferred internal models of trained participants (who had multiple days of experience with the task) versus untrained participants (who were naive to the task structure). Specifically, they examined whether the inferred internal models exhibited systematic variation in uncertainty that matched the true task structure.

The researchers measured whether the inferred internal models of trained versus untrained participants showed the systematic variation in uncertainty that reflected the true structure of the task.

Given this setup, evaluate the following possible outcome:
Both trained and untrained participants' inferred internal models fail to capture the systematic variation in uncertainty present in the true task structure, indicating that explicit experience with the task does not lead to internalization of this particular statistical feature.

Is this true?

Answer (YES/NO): NO